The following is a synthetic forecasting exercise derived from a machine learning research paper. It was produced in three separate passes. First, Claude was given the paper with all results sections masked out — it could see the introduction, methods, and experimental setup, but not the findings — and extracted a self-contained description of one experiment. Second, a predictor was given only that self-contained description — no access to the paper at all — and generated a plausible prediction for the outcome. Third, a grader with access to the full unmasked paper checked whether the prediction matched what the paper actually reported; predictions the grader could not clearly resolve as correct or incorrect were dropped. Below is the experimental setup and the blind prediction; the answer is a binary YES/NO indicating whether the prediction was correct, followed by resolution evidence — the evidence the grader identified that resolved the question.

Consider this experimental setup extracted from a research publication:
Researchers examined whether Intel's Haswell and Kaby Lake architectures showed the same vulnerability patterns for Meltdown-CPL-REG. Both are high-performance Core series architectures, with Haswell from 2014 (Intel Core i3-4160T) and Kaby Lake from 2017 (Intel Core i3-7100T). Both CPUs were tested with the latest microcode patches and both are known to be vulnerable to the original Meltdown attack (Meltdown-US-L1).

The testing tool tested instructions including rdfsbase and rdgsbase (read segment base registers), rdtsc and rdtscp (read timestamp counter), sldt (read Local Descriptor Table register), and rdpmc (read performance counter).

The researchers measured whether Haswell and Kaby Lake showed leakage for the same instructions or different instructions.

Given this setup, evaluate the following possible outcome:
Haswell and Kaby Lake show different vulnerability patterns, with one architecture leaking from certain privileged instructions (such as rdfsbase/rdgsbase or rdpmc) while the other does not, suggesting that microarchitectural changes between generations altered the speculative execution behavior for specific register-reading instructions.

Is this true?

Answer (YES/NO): NO